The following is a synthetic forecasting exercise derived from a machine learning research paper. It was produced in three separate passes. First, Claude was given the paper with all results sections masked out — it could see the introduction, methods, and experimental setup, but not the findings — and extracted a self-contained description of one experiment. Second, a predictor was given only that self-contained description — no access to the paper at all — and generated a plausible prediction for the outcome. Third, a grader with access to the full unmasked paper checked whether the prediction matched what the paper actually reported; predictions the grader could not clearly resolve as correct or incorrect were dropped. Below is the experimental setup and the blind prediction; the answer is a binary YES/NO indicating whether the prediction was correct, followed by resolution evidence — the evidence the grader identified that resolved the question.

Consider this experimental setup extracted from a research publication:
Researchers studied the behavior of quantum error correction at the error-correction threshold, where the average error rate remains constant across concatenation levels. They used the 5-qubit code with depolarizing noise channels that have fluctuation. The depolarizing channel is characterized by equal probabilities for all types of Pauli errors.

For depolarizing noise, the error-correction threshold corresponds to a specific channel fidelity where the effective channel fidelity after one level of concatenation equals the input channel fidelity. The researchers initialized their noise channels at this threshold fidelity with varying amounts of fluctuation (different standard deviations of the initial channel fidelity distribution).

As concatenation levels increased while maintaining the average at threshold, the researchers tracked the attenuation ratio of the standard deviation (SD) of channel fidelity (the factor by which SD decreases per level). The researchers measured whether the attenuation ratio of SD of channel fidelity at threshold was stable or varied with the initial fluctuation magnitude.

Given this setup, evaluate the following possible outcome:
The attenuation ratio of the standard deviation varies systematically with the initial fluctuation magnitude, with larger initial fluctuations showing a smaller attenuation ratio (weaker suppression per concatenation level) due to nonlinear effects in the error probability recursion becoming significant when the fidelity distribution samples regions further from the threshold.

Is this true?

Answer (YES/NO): NO